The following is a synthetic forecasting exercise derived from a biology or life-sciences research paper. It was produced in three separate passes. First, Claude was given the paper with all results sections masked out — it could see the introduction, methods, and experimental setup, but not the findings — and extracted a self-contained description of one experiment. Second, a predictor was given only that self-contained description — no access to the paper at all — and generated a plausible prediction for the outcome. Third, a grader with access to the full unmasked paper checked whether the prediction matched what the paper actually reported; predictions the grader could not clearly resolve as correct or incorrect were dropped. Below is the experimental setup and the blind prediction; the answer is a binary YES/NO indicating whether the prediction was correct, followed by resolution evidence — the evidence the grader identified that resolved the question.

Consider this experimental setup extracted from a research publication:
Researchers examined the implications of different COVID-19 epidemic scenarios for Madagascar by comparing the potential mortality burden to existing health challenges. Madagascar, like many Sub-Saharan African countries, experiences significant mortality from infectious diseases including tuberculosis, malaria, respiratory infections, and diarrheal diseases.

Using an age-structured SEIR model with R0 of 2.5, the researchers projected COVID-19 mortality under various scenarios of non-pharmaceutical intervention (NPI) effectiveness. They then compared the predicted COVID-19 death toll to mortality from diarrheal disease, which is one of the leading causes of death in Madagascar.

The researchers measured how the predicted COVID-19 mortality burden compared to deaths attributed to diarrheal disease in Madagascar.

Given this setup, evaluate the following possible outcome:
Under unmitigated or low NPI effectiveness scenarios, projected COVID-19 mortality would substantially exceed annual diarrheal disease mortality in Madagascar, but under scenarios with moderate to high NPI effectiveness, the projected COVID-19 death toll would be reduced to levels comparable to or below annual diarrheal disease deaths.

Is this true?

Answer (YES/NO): NO